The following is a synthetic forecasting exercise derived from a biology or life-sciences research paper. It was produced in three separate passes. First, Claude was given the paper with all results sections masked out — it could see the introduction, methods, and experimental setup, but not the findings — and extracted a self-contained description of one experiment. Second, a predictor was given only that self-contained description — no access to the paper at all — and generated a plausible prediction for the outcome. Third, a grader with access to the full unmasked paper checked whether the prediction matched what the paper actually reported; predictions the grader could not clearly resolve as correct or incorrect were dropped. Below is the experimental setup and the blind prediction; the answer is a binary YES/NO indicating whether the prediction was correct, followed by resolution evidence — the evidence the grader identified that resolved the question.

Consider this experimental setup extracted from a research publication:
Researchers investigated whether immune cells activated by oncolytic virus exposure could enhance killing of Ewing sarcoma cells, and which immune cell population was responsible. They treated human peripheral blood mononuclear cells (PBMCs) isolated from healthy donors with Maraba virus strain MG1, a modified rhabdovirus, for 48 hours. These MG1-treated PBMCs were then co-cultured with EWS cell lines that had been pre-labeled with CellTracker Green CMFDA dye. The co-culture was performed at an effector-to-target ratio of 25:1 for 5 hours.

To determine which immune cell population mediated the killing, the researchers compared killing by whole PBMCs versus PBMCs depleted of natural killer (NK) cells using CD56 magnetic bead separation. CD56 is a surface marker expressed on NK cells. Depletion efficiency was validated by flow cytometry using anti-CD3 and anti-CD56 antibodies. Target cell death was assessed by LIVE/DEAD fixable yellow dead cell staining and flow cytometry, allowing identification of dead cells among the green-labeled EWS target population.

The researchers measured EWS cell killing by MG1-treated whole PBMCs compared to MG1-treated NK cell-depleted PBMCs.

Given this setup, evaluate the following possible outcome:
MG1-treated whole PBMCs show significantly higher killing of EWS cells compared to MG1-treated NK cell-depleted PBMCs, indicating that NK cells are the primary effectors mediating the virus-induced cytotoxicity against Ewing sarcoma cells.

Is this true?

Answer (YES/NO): YES